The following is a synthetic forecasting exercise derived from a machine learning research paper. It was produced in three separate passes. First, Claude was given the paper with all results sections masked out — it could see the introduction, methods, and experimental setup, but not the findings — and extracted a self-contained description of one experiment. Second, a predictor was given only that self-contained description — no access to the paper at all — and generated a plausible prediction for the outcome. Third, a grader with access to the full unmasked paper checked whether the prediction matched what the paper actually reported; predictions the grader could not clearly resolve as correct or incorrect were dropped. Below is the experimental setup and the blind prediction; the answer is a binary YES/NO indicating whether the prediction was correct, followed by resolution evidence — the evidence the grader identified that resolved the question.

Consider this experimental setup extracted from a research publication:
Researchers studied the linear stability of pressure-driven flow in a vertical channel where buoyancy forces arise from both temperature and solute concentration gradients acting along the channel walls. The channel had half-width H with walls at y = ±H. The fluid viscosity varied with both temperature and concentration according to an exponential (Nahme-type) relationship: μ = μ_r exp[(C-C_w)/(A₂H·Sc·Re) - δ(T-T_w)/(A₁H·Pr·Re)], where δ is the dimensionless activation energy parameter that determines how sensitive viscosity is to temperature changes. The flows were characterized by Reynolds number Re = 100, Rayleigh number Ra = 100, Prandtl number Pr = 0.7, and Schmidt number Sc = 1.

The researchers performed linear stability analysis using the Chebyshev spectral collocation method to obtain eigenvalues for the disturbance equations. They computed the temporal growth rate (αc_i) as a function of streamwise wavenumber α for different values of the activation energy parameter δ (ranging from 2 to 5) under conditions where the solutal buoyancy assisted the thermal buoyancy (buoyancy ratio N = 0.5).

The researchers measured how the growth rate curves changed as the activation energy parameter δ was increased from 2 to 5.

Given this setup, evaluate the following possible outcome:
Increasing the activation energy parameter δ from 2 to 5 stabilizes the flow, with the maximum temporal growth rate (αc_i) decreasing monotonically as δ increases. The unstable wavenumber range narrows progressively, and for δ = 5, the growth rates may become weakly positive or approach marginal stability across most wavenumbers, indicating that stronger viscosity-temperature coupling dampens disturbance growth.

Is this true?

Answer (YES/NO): YES